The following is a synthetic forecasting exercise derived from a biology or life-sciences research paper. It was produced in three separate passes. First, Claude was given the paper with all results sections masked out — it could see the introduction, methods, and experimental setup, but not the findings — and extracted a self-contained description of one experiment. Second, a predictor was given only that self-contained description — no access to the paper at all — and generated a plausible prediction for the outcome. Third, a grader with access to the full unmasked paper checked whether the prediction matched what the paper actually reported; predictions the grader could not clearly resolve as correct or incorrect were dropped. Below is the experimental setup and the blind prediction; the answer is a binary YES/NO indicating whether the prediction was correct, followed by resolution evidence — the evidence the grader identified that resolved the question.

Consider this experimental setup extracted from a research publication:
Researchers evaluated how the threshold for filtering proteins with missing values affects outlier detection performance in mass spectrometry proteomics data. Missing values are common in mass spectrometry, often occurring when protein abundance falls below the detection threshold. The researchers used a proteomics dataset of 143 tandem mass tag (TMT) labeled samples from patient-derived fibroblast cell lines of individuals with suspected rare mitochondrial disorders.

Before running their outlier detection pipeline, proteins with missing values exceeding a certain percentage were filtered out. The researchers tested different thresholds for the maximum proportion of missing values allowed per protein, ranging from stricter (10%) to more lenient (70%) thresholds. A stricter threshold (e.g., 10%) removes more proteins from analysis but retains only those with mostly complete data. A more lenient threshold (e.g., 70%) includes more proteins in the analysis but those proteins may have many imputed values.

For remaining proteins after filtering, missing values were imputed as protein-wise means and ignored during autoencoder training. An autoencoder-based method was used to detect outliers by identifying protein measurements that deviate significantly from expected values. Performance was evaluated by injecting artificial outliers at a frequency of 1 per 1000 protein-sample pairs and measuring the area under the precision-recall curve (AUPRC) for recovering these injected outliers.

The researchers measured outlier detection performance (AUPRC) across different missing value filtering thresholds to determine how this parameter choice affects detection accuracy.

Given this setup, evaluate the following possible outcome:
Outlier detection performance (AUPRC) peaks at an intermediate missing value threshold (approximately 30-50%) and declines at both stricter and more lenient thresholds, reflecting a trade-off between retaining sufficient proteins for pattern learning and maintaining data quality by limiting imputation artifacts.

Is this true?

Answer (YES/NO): NO